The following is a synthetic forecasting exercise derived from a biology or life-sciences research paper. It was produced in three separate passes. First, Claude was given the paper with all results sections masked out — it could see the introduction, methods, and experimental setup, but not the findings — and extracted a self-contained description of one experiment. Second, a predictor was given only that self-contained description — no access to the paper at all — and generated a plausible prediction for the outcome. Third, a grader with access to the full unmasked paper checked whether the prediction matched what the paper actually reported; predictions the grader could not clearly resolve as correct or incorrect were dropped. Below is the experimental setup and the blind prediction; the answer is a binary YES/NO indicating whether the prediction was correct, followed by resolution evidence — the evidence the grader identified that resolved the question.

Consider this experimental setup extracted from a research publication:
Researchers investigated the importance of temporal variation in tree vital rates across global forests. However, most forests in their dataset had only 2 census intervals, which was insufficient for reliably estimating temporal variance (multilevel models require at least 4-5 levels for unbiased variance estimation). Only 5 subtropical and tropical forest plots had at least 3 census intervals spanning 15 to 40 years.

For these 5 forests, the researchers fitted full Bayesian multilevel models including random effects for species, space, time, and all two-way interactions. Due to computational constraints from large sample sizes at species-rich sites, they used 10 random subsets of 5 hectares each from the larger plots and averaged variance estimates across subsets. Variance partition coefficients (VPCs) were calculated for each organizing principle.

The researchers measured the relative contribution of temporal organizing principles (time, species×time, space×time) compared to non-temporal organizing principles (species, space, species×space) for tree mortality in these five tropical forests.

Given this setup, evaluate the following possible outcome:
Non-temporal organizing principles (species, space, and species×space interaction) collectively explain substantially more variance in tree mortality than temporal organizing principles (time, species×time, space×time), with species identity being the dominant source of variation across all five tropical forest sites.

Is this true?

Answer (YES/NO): YES